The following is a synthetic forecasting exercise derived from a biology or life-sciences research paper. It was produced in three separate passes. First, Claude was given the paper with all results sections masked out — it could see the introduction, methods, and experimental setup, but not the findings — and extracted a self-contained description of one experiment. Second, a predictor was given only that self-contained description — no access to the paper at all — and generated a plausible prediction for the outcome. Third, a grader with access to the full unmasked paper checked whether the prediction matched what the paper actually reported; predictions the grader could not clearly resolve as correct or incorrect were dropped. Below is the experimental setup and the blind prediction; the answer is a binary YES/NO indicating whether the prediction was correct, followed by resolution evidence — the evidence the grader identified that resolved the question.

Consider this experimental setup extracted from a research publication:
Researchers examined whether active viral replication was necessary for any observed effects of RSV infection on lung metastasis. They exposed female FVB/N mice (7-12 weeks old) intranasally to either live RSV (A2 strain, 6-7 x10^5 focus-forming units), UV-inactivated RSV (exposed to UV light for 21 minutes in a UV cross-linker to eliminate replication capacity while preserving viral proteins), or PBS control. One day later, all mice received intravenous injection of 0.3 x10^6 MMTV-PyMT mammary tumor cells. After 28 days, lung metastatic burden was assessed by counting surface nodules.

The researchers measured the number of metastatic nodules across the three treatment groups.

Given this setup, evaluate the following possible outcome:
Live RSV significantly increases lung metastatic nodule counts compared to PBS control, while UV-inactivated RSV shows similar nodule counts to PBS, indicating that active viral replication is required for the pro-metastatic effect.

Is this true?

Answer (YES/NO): NO